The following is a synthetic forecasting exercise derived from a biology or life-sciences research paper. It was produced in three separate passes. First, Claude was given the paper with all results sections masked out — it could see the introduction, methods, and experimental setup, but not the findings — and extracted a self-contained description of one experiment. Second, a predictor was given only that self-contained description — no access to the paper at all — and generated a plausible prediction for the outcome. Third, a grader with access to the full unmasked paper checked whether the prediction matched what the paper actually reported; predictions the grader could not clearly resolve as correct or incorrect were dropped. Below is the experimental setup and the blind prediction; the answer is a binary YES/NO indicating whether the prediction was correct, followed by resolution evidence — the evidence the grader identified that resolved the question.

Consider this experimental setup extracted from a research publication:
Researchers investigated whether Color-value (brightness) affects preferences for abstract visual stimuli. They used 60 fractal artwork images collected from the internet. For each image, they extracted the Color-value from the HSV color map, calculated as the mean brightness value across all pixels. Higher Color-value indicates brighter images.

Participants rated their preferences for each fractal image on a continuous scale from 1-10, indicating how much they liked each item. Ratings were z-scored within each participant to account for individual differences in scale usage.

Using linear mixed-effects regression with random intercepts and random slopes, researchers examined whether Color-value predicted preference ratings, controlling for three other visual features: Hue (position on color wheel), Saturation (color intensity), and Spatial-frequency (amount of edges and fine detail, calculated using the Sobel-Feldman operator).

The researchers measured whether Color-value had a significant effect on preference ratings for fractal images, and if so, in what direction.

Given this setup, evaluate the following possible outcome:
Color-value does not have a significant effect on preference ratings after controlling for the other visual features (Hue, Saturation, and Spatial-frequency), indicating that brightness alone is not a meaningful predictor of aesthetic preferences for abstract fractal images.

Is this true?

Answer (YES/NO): NO